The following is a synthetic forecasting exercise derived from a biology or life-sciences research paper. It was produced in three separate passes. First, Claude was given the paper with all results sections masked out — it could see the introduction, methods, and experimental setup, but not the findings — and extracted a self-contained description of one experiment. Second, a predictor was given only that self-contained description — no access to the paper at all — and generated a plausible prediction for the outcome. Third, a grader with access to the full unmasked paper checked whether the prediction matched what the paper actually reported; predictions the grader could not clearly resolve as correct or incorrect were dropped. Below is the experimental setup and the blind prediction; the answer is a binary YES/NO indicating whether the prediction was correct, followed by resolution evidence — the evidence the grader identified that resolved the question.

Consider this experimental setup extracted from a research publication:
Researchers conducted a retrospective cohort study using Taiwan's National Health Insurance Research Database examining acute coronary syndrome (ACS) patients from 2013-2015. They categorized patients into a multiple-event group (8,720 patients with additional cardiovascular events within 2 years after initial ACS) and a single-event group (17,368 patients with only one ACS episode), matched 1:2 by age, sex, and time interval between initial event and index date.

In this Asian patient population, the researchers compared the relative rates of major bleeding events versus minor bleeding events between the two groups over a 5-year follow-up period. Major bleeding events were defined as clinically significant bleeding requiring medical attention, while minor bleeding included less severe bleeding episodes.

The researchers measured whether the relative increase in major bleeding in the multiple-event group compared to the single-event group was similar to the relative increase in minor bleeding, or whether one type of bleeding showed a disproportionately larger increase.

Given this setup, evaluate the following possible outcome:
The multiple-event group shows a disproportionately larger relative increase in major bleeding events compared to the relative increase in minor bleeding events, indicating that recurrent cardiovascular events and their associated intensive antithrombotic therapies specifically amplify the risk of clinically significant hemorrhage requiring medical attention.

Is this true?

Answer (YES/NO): NO